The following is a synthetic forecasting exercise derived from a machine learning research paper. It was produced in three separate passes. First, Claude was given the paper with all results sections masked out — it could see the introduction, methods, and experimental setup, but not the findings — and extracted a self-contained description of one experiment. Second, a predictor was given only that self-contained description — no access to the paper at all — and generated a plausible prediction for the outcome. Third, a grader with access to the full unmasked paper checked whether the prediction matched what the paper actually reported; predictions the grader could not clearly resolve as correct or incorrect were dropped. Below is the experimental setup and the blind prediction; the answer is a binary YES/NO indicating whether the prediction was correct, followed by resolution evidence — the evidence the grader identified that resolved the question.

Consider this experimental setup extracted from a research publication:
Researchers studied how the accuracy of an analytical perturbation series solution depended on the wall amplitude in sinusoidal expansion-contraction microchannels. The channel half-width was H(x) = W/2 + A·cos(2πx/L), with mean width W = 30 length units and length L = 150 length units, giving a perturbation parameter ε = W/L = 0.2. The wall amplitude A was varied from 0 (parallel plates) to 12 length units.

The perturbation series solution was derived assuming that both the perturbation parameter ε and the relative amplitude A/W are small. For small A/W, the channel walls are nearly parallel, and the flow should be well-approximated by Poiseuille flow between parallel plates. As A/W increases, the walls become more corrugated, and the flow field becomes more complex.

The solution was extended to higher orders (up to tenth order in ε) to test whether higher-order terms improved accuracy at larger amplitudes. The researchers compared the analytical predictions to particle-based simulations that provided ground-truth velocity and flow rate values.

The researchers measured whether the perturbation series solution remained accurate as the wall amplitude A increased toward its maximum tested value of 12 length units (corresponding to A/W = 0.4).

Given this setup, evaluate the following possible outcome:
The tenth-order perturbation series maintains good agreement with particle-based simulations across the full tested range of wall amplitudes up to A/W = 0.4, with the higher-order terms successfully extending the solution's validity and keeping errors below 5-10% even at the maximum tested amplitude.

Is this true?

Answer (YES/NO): YES